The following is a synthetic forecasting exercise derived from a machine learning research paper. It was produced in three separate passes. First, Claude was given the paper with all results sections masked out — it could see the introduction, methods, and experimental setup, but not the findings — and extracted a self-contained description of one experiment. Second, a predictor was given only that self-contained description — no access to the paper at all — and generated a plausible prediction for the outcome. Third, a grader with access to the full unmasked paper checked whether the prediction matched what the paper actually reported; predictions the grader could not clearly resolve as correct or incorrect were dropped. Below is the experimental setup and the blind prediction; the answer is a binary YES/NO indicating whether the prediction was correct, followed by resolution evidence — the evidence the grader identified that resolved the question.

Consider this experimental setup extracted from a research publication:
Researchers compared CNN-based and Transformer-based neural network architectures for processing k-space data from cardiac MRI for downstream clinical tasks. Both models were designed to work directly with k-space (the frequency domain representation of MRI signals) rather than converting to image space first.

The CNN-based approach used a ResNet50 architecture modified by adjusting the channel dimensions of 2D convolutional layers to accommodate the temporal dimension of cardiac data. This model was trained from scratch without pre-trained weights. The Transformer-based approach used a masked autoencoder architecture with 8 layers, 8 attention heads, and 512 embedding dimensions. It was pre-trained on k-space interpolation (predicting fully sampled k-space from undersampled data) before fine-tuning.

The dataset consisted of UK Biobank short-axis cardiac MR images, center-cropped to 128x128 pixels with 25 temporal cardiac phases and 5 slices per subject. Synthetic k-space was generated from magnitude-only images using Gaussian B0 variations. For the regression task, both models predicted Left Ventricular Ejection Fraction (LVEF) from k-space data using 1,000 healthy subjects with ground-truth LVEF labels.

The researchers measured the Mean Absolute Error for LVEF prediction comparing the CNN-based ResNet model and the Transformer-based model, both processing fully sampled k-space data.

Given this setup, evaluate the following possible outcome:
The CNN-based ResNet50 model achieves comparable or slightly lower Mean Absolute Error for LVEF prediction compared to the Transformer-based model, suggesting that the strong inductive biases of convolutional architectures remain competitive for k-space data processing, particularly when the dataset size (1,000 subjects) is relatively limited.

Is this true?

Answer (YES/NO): NO